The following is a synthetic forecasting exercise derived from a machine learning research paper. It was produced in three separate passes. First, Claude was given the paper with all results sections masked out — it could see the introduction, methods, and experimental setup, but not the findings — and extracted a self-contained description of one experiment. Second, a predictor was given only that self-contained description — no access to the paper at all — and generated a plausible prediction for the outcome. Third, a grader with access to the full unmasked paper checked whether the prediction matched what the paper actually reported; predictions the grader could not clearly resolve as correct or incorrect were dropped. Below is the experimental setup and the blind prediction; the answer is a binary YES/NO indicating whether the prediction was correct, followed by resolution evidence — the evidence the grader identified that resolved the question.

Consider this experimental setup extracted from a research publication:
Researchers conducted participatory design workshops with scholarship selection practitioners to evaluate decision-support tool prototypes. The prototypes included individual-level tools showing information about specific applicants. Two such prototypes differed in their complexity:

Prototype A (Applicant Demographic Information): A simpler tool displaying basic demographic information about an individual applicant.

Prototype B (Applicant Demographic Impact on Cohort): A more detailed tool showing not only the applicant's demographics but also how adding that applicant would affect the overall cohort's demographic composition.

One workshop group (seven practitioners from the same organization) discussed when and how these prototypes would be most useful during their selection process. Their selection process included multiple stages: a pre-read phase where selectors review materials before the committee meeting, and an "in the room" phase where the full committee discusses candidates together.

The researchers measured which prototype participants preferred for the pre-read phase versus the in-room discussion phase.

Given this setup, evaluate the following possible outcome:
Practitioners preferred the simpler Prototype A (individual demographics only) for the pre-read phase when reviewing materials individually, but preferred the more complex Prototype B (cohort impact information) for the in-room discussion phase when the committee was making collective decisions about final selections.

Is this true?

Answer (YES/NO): YES